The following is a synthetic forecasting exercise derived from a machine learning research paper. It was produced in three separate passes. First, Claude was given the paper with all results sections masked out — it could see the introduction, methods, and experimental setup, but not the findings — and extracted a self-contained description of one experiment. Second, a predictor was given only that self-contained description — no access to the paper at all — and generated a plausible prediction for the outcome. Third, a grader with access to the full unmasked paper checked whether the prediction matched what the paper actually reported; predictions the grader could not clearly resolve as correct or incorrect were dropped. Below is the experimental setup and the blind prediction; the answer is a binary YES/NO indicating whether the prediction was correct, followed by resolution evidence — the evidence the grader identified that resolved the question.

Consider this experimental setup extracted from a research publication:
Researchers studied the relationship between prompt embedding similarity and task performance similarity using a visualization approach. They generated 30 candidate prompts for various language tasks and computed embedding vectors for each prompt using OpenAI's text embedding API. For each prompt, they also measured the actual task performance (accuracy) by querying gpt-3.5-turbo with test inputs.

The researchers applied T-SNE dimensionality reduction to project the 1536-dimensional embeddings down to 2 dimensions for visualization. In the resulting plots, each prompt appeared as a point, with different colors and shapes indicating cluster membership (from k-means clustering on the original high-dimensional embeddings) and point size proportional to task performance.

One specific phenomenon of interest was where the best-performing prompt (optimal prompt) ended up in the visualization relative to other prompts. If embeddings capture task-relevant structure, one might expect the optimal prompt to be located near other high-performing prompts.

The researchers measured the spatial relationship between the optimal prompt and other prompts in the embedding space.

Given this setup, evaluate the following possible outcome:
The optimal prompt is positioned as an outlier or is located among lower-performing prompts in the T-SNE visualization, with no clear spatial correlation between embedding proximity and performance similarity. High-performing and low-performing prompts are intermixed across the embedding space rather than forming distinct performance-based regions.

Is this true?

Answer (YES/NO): NO